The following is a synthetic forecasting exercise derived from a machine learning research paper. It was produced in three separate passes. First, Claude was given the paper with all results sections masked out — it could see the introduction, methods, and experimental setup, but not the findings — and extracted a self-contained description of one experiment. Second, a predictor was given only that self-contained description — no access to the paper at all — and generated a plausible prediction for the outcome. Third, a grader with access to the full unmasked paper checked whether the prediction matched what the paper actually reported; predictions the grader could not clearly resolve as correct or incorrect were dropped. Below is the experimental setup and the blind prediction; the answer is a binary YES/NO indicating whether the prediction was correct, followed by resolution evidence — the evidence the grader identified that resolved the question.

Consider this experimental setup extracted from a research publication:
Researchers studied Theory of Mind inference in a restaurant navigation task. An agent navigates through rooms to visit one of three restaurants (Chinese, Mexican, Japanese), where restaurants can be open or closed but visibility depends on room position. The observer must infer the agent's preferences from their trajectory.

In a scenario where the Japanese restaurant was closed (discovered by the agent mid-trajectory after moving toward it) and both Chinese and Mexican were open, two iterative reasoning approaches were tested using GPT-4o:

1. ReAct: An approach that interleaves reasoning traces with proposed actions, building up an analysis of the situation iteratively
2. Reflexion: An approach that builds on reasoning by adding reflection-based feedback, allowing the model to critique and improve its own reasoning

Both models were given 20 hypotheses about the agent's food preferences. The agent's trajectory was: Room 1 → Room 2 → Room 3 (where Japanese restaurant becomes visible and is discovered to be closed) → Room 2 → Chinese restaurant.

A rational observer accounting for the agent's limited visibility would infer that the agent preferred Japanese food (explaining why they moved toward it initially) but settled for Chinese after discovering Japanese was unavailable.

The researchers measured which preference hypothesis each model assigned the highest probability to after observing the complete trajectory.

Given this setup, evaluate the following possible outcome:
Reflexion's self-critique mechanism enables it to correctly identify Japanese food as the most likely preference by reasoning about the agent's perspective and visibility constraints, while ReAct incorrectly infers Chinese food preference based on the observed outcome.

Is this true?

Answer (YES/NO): NO